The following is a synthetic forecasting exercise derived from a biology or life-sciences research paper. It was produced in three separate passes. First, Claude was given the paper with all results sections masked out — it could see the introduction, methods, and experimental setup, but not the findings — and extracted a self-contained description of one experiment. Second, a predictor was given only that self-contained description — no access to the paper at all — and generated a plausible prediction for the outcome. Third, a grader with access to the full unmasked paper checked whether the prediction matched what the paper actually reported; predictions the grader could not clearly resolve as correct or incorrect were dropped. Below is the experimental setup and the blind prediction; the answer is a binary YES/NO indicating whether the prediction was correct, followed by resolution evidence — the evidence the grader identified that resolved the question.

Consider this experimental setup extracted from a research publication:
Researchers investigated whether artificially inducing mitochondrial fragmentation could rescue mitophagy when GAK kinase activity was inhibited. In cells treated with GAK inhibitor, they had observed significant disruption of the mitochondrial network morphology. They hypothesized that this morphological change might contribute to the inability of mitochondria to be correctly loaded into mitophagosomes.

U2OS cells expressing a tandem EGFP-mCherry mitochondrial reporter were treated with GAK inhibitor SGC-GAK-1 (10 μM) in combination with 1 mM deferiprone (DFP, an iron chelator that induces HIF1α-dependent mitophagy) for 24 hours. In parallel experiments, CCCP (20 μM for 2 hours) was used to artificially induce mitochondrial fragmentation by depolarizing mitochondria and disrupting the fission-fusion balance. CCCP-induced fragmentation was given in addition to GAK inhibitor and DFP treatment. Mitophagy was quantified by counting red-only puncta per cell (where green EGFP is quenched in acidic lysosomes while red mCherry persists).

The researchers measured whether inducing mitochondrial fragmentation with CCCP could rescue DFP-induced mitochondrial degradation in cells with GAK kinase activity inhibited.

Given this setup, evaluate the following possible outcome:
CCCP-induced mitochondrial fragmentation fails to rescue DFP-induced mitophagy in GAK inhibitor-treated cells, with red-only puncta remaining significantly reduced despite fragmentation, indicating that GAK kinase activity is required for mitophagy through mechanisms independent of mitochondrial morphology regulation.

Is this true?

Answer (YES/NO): YES